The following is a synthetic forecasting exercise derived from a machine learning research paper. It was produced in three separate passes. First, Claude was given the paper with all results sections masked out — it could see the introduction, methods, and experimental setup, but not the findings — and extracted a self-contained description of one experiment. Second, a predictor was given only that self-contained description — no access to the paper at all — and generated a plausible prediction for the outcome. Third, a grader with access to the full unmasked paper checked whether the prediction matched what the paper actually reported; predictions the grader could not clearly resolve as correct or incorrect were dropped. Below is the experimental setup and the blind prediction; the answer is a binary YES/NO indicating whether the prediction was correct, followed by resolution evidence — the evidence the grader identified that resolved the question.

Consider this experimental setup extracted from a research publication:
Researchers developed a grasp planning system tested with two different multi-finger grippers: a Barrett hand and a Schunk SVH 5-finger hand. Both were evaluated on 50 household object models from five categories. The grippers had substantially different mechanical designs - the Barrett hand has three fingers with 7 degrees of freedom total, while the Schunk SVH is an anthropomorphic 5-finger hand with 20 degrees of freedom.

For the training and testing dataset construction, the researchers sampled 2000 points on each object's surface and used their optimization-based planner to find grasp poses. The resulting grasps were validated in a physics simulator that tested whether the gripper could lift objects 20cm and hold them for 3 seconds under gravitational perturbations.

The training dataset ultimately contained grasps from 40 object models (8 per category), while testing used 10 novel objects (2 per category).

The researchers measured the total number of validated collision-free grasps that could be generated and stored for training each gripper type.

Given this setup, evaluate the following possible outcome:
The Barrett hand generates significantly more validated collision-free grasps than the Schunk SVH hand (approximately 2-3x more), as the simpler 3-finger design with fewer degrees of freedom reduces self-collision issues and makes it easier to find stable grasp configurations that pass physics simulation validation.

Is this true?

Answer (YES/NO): YES